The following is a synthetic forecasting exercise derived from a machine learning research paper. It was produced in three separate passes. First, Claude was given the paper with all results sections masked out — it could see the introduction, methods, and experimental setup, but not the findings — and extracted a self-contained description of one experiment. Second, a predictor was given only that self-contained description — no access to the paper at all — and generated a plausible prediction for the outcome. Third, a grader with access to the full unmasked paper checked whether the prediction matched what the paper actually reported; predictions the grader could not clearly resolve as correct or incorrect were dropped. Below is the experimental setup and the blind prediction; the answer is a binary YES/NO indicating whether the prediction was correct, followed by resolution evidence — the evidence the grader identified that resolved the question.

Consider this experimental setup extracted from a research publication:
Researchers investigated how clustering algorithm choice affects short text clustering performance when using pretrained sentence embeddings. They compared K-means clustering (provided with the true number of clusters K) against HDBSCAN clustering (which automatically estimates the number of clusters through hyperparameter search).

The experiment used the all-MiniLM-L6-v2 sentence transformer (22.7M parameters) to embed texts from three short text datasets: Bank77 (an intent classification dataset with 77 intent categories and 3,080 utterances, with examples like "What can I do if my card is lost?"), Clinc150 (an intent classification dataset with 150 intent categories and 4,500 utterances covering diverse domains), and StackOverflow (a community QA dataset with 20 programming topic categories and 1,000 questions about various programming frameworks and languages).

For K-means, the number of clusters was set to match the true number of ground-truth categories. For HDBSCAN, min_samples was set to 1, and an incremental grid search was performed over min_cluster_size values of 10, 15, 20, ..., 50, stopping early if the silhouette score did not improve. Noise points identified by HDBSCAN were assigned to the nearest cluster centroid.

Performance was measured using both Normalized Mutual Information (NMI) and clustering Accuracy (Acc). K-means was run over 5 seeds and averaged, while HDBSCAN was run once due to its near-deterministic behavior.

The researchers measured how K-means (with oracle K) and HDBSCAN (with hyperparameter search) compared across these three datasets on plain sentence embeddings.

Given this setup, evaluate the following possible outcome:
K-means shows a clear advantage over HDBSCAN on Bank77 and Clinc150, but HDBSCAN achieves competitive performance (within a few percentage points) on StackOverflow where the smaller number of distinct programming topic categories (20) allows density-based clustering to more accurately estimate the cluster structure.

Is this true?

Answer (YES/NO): NO